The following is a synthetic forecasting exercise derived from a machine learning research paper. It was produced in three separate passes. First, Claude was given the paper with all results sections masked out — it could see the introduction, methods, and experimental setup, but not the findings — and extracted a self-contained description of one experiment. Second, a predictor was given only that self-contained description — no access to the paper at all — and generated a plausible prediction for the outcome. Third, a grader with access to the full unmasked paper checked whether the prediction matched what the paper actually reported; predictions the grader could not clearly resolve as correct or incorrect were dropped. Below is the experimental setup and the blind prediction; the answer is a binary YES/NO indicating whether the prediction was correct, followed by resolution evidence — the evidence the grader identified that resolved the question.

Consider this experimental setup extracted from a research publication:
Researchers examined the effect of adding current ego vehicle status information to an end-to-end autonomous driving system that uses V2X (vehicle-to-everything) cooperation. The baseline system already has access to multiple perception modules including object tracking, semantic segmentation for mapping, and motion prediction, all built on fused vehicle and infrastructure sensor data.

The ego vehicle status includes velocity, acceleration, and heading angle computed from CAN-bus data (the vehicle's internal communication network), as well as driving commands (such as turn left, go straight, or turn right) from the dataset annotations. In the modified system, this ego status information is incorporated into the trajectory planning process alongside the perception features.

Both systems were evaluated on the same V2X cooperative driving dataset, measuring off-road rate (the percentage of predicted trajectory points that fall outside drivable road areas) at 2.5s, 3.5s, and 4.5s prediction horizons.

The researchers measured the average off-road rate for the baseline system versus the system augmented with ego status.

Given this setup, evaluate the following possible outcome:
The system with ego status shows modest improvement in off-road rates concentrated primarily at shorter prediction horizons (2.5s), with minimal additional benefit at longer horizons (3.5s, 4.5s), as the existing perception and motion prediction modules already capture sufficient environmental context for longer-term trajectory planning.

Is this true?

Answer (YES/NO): NO